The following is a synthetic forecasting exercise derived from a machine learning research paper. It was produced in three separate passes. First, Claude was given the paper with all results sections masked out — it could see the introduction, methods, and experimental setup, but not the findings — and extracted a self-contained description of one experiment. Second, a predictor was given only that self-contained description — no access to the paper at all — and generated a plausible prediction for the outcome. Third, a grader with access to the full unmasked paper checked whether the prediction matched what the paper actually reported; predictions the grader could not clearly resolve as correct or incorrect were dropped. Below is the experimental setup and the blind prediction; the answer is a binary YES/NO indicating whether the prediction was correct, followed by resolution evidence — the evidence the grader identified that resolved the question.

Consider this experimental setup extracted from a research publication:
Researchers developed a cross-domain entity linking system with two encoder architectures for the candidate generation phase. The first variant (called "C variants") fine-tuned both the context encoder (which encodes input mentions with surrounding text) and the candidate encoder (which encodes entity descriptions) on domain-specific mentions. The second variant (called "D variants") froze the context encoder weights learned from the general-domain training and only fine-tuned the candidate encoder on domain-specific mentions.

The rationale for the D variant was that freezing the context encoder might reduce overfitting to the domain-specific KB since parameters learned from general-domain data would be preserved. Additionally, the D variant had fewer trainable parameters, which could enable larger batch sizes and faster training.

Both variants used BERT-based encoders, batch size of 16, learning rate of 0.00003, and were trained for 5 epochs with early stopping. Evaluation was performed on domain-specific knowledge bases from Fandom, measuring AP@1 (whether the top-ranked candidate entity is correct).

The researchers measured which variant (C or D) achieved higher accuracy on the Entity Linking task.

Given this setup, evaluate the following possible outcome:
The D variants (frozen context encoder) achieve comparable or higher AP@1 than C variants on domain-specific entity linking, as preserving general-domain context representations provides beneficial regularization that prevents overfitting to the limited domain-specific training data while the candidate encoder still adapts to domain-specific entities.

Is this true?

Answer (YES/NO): NO